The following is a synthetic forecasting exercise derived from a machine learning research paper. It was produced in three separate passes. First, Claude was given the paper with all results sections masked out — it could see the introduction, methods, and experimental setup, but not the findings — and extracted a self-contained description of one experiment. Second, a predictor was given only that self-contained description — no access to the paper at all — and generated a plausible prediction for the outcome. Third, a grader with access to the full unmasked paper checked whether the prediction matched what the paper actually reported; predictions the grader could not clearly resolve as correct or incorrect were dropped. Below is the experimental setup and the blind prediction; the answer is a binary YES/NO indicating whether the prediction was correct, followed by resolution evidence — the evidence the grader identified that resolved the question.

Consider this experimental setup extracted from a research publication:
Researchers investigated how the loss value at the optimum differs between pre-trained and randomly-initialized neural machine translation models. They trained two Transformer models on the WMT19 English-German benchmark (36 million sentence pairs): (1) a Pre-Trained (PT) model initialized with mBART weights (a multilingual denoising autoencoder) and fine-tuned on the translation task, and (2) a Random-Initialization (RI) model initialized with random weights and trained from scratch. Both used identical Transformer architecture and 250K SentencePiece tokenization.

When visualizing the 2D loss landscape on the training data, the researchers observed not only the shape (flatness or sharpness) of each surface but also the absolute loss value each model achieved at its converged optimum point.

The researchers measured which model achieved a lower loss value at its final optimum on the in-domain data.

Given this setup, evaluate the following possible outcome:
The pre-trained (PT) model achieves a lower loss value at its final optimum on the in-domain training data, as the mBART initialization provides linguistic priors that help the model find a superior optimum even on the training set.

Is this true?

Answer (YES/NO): NO